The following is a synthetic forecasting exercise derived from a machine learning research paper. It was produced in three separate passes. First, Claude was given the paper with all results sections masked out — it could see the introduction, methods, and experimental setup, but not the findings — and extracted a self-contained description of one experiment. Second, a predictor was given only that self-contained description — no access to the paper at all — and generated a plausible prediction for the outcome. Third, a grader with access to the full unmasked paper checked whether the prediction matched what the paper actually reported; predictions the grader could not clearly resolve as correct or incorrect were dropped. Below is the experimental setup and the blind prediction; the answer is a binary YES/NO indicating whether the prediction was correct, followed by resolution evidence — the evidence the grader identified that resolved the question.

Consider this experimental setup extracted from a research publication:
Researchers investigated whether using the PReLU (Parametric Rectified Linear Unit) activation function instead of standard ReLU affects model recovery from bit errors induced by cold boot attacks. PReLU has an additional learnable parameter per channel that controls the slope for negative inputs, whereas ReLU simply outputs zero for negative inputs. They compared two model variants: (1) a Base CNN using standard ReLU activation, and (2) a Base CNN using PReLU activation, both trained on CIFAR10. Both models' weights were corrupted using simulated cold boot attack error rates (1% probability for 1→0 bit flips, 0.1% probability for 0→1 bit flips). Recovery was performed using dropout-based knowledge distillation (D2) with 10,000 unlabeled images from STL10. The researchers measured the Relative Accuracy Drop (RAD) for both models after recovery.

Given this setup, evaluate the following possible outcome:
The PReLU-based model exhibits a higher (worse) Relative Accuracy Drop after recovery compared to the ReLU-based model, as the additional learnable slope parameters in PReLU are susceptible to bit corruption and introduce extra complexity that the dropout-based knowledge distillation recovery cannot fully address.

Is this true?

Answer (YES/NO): NO